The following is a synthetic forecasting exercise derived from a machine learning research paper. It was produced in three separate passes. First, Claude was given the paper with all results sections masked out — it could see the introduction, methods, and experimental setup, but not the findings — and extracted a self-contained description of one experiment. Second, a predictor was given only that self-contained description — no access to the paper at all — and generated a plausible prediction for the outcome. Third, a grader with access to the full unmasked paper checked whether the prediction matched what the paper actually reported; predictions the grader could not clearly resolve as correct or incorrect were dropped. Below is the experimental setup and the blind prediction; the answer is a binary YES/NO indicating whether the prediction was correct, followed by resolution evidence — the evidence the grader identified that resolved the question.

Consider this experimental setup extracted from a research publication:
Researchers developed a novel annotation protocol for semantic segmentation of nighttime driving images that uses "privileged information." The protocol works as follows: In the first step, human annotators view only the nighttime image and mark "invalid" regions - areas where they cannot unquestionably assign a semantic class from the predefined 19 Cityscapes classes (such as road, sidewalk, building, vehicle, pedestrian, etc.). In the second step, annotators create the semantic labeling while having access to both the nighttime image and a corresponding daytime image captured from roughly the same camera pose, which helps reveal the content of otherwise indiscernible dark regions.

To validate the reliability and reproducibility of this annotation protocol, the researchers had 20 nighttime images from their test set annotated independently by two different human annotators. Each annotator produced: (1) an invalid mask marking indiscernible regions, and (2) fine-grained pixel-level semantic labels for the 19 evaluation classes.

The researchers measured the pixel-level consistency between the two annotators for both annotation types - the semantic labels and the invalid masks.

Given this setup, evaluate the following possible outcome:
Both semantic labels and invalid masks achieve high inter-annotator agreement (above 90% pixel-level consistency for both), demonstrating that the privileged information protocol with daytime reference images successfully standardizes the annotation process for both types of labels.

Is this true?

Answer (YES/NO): YES